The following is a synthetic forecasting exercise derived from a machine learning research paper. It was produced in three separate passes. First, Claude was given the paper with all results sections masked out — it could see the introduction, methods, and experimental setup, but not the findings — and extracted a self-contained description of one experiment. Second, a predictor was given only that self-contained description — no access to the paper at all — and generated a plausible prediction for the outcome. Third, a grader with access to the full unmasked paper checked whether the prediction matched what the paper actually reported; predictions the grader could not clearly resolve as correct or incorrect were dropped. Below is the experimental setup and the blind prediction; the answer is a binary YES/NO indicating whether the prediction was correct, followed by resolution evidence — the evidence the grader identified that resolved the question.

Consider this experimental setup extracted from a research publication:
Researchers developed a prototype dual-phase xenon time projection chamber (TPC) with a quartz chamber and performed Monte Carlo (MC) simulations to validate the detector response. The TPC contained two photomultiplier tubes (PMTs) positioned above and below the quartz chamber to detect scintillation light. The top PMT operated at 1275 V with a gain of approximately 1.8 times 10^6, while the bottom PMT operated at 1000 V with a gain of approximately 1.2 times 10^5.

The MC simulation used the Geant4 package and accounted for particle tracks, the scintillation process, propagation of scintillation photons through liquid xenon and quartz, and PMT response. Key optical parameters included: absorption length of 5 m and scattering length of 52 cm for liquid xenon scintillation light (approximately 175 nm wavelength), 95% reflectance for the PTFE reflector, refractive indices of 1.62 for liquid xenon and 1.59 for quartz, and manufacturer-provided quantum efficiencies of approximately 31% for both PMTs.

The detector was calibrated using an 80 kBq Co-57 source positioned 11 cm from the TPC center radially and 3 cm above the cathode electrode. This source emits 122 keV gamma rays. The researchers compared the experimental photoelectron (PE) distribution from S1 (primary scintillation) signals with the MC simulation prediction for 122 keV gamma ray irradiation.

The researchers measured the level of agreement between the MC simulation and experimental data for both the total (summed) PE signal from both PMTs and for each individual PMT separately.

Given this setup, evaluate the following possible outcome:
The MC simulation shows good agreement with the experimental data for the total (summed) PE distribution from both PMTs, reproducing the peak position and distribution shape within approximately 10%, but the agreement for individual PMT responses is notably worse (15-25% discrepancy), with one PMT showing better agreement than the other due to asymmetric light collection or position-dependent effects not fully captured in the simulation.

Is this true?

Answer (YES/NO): NO